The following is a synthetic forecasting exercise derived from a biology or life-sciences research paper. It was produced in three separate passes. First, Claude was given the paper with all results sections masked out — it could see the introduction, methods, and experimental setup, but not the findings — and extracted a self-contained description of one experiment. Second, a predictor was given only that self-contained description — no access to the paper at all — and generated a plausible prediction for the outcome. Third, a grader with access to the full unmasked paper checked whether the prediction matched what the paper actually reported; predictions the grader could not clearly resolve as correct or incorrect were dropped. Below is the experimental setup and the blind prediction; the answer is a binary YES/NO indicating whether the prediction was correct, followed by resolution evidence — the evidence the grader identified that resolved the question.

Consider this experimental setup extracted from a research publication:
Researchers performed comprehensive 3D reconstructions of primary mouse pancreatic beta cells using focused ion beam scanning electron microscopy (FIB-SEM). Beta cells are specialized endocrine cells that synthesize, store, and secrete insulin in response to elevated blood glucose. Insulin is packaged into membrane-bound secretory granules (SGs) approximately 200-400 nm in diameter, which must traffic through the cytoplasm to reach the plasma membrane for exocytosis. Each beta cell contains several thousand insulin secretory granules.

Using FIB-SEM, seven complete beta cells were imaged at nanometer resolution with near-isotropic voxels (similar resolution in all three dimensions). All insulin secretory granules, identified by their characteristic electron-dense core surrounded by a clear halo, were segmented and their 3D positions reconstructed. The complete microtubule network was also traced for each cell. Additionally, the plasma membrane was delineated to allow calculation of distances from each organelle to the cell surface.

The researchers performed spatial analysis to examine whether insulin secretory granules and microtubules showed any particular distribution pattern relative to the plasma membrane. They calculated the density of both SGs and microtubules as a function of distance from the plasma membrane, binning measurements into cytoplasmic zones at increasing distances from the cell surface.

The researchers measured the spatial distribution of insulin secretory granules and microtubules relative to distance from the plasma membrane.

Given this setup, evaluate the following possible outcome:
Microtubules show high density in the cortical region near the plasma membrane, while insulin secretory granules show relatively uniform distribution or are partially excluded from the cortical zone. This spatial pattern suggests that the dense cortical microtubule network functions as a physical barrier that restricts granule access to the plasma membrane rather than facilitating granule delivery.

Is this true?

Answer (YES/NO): NO